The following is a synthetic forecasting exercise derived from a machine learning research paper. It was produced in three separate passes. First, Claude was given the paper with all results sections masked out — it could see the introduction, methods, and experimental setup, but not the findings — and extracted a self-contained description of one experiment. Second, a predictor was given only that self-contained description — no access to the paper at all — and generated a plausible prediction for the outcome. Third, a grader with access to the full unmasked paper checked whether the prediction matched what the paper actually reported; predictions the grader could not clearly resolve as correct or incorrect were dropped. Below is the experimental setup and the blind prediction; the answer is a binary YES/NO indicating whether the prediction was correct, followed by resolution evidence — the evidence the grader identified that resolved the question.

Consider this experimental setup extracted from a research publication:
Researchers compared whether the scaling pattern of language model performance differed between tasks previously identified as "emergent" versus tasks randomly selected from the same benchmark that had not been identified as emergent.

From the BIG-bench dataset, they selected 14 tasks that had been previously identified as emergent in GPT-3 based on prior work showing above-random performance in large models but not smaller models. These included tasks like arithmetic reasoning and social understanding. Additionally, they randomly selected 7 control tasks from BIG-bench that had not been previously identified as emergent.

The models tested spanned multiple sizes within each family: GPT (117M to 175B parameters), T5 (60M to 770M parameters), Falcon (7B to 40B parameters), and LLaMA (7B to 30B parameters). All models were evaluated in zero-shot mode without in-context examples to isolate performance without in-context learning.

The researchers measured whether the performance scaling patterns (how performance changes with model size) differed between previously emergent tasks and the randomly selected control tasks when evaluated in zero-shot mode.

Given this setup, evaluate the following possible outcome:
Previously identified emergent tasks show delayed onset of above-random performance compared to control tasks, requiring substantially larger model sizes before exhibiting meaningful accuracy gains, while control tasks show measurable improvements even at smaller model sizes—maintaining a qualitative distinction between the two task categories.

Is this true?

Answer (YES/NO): NO